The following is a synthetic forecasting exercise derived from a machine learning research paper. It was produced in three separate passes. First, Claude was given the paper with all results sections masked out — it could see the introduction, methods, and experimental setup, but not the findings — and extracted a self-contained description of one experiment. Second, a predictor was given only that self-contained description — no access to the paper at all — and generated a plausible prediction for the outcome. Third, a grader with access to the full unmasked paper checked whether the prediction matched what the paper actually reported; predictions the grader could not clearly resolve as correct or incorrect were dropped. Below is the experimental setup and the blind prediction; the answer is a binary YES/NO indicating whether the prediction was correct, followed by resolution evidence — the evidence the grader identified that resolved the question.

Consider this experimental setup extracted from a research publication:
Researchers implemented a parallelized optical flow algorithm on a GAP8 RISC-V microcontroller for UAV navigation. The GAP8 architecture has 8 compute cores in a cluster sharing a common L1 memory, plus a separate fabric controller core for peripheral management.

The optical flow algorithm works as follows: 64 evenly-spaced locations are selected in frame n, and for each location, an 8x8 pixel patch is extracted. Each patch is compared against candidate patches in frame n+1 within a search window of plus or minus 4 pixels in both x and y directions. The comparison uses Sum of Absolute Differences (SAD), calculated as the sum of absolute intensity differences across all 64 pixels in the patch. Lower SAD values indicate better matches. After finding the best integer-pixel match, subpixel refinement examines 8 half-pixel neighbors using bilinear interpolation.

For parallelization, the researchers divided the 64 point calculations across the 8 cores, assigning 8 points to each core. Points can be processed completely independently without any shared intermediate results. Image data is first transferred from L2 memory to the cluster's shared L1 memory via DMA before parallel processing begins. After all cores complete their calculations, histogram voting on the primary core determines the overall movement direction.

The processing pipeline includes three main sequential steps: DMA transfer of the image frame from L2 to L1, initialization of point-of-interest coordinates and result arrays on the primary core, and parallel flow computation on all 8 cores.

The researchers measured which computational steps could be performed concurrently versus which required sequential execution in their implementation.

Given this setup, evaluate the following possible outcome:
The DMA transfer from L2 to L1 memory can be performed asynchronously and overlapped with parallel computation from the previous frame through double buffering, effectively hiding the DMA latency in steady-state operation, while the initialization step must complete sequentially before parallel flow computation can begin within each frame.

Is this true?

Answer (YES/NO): NO